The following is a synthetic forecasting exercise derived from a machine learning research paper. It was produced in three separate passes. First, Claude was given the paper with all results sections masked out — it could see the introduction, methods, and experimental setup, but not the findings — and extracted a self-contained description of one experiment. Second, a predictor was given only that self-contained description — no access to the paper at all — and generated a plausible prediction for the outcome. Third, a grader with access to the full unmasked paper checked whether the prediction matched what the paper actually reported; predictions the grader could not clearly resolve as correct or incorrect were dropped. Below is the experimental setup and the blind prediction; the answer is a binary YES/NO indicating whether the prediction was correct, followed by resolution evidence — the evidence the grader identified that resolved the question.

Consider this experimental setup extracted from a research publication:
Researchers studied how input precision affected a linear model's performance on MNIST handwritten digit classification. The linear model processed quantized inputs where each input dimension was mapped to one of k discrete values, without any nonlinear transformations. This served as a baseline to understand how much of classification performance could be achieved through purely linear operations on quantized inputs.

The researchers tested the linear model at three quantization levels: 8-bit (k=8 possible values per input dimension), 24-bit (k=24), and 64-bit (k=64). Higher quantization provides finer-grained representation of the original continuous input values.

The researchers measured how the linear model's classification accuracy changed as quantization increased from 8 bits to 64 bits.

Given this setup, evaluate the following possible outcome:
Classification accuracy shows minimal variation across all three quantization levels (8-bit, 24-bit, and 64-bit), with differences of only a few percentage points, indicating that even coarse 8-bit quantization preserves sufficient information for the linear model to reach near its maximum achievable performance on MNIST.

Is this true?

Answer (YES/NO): NO